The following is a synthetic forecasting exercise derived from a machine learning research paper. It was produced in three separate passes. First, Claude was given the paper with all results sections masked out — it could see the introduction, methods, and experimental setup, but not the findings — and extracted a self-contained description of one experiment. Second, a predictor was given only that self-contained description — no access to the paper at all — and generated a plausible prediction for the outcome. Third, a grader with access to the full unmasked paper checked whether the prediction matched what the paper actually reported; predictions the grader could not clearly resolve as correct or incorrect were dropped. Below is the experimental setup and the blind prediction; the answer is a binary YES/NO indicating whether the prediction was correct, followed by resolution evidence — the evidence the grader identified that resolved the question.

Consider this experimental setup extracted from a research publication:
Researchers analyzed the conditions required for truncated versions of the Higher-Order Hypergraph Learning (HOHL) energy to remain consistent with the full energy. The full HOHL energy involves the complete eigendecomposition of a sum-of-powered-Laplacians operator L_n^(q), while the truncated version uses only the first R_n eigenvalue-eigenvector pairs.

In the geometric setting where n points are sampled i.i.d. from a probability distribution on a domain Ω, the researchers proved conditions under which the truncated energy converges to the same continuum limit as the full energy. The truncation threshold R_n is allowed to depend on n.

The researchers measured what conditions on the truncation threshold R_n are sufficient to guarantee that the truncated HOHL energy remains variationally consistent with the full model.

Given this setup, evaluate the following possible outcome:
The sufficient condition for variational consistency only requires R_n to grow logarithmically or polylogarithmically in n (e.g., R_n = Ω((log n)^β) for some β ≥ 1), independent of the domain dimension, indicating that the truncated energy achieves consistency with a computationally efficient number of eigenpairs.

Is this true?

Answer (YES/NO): NO